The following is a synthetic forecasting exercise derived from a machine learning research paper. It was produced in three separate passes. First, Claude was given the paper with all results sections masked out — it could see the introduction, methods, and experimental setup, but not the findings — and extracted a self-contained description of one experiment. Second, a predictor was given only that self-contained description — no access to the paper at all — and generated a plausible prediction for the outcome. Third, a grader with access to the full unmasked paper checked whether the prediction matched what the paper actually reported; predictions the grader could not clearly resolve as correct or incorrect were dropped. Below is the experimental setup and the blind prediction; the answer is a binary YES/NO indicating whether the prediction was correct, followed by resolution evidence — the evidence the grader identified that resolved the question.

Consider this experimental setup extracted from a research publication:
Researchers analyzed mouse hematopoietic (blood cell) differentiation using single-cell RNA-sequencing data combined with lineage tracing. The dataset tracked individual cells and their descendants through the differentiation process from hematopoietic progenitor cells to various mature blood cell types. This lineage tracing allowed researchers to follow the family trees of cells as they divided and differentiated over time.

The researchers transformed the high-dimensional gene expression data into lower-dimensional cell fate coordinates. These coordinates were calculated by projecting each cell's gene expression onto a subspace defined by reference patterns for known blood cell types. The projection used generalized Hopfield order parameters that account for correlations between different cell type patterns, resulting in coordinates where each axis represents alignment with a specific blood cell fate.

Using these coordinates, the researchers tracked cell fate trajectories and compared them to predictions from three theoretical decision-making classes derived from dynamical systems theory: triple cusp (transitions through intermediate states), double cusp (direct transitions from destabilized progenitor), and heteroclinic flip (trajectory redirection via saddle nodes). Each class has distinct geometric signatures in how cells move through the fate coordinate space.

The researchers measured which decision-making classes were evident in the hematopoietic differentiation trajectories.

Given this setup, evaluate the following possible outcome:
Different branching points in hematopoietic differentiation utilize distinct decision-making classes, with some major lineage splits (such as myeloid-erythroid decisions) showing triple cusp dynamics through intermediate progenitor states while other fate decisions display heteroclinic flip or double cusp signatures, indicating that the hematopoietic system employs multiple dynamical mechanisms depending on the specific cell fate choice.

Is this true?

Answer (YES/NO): NO